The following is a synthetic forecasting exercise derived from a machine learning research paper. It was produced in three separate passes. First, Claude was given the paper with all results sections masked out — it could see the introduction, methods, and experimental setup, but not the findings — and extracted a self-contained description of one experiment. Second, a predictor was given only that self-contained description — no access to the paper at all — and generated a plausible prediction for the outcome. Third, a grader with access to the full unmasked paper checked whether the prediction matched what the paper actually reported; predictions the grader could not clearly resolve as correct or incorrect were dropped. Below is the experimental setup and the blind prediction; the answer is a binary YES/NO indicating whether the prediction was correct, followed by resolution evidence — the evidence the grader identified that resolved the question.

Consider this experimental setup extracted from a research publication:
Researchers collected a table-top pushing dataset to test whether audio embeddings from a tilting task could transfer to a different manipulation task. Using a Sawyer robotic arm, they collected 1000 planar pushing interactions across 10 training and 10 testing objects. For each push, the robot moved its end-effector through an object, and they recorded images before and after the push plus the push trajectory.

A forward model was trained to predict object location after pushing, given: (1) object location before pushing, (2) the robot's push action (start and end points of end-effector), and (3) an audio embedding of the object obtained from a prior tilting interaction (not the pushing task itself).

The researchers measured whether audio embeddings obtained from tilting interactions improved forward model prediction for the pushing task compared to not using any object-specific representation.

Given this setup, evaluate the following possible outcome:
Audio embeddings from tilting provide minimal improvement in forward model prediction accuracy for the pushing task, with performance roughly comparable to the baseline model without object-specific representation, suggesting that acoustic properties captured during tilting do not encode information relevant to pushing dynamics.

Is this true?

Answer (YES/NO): NO